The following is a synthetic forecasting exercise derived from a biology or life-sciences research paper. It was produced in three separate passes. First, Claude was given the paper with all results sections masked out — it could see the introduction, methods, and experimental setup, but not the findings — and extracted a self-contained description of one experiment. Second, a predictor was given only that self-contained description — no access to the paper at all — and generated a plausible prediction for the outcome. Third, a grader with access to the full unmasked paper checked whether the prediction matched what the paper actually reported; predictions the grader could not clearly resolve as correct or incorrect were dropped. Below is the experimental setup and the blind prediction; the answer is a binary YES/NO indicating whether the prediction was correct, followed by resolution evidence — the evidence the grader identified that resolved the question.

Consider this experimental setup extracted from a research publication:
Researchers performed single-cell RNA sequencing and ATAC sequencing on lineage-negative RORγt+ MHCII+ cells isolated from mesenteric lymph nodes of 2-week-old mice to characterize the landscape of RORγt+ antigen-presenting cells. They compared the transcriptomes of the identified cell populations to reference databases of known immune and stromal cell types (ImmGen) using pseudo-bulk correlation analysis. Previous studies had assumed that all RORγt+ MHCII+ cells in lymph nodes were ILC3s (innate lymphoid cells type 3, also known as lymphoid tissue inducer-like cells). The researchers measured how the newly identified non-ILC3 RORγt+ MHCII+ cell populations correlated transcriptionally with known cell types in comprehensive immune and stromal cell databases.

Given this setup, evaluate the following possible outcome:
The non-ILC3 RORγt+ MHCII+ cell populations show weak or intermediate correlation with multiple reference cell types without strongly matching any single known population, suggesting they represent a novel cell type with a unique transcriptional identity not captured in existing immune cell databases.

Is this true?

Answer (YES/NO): NO